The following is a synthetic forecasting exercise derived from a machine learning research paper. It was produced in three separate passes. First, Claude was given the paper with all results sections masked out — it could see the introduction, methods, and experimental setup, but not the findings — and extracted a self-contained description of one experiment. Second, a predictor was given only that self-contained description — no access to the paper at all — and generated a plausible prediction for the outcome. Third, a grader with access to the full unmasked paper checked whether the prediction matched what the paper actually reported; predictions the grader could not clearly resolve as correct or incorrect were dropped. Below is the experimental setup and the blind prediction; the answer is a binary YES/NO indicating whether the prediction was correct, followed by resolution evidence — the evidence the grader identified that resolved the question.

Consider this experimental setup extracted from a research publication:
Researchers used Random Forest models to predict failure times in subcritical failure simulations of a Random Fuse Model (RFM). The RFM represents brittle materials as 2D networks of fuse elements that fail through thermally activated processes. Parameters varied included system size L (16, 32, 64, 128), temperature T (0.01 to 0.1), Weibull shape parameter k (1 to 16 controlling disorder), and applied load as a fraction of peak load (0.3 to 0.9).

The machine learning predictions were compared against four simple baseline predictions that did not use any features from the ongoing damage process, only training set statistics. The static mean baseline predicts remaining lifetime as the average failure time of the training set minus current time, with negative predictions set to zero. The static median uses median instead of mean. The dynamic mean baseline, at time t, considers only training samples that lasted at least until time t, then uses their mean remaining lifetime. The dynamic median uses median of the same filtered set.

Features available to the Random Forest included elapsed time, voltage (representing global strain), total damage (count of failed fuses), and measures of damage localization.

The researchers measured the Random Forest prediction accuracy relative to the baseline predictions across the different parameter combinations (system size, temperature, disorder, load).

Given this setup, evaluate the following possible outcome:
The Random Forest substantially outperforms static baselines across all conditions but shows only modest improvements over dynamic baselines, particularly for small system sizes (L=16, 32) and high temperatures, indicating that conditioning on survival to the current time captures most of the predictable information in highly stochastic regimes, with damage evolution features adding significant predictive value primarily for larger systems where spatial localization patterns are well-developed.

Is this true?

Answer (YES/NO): NO